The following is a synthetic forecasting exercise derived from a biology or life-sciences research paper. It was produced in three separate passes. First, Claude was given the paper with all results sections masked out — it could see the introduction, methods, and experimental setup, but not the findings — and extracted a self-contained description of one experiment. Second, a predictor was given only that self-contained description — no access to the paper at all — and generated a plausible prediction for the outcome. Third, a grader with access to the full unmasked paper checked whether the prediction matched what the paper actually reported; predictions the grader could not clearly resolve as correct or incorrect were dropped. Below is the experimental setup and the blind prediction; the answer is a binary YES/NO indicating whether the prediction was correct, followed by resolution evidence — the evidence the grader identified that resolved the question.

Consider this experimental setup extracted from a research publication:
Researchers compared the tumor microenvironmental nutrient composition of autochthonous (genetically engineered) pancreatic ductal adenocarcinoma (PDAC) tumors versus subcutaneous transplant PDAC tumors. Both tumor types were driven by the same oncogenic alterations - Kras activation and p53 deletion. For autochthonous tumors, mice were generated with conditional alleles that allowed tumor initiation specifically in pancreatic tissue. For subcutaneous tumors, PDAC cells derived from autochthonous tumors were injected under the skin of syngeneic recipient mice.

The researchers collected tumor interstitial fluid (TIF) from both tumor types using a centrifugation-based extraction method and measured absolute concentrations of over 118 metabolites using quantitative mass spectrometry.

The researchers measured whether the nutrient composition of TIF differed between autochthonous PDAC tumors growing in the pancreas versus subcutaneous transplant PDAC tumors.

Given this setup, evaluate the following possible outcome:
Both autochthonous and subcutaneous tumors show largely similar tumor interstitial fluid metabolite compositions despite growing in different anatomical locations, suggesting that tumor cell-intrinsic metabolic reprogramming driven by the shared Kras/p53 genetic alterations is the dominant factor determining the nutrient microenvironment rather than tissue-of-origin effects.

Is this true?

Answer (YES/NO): NO